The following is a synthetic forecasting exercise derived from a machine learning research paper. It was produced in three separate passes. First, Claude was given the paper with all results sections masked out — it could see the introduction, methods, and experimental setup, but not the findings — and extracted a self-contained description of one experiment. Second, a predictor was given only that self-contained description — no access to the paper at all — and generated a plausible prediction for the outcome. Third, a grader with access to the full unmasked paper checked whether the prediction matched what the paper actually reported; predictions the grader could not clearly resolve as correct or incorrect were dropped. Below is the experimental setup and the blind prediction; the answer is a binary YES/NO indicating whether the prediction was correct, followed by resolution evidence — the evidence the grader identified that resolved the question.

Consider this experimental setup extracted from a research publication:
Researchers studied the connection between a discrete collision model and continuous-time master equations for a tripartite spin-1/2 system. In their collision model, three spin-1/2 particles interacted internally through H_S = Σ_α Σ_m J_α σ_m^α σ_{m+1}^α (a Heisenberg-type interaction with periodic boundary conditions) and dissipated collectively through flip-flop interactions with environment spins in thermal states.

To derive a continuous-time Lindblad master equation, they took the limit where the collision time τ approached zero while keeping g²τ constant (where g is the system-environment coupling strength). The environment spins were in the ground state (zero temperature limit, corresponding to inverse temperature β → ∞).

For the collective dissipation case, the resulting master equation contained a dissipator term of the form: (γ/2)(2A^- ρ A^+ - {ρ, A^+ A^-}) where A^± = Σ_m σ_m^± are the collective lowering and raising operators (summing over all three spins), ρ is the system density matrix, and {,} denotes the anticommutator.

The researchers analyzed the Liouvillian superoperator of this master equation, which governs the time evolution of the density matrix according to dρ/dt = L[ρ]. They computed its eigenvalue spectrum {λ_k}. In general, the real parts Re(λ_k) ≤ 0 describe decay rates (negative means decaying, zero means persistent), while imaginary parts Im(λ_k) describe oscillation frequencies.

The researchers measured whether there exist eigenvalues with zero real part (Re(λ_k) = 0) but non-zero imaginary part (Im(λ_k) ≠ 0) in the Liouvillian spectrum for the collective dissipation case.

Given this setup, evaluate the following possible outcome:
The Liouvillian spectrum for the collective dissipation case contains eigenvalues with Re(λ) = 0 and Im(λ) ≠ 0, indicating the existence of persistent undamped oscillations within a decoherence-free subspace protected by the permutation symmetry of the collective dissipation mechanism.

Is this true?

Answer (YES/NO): NO